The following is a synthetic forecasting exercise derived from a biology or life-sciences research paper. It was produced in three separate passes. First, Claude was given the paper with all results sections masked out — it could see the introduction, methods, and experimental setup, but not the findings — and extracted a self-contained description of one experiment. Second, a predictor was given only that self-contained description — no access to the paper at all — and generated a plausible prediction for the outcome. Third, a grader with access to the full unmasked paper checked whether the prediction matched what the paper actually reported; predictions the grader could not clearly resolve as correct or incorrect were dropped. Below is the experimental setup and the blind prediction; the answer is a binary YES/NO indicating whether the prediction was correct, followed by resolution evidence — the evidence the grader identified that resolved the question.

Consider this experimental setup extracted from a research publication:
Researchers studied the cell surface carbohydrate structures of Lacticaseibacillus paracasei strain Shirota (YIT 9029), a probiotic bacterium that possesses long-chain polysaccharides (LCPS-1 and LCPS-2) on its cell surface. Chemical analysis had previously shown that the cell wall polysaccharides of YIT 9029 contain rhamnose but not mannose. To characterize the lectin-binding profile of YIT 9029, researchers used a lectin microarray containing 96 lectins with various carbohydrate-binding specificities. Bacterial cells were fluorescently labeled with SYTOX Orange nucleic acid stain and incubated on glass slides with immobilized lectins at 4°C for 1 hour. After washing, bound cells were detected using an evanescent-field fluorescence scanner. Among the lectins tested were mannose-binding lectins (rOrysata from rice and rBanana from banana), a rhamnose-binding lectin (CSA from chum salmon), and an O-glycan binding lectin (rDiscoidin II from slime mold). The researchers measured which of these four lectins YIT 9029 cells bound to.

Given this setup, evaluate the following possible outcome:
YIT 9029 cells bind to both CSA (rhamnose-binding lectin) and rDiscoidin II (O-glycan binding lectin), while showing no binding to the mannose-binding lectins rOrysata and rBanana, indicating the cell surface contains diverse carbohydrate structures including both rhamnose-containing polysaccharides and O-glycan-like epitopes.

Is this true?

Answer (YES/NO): NO